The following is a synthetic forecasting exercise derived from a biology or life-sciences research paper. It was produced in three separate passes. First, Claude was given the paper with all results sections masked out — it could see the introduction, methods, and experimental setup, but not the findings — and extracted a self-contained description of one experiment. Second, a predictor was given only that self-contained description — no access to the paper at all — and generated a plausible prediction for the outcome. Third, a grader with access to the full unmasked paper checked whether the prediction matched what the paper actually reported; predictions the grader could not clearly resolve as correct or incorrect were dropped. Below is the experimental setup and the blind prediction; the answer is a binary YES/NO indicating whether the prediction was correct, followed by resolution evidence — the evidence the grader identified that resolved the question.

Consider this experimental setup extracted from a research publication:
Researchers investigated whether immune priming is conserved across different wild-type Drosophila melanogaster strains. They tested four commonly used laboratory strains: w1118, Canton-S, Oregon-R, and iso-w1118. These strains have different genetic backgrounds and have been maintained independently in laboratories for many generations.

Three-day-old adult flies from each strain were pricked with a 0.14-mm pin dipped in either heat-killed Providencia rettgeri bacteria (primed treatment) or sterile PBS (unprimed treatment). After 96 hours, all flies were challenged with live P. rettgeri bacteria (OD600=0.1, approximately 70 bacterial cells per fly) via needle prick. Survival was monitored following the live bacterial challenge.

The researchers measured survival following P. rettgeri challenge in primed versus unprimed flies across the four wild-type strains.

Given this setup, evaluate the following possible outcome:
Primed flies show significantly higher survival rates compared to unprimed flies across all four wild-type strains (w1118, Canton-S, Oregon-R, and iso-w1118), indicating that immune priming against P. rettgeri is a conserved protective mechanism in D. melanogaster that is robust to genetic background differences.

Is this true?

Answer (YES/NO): NO